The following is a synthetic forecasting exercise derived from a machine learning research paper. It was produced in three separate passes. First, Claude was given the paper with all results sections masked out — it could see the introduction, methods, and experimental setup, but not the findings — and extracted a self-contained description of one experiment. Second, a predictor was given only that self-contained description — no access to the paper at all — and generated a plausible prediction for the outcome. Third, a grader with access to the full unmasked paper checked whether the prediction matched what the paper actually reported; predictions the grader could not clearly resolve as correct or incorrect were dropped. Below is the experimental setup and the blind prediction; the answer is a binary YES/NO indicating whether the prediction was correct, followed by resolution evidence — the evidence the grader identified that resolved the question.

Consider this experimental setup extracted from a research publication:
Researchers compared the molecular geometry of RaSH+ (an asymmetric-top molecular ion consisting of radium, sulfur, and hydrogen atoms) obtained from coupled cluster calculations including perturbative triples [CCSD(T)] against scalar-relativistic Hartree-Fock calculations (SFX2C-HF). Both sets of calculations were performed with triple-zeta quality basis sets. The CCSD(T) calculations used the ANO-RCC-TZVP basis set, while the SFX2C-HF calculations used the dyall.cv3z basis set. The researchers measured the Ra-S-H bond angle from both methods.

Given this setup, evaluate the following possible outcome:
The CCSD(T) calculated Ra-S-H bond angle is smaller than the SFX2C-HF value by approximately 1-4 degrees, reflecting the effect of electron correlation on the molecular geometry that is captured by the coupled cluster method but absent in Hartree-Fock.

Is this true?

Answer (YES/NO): NO